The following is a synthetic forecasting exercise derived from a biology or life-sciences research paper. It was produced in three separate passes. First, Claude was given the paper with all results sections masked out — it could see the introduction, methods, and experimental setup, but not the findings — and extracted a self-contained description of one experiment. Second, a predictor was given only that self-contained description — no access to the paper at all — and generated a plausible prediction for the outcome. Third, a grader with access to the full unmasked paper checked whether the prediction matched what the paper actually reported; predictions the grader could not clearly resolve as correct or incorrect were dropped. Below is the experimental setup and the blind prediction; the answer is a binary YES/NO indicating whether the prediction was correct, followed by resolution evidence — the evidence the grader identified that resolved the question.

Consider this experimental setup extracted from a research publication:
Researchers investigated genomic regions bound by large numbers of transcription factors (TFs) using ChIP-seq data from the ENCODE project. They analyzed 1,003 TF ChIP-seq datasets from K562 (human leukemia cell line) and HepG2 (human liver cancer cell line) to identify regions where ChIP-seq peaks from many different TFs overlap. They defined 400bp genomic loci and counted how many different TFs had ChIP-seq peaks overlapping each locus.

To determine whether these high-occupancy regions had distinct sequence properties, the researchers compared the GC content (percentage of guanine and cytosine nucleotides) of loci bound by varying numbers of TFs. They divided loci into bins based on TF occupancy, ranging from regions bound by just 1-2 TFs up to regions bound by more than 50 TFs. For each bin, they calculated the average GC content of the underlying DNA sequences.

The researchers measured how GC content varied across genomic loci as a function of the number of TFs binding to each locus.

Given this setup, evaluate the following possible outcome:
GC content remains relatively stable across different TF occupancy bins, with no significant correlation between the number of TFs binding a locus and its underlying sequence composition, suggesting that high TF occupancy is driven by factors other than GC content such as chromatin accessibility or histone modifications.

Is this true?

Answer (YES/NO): NO